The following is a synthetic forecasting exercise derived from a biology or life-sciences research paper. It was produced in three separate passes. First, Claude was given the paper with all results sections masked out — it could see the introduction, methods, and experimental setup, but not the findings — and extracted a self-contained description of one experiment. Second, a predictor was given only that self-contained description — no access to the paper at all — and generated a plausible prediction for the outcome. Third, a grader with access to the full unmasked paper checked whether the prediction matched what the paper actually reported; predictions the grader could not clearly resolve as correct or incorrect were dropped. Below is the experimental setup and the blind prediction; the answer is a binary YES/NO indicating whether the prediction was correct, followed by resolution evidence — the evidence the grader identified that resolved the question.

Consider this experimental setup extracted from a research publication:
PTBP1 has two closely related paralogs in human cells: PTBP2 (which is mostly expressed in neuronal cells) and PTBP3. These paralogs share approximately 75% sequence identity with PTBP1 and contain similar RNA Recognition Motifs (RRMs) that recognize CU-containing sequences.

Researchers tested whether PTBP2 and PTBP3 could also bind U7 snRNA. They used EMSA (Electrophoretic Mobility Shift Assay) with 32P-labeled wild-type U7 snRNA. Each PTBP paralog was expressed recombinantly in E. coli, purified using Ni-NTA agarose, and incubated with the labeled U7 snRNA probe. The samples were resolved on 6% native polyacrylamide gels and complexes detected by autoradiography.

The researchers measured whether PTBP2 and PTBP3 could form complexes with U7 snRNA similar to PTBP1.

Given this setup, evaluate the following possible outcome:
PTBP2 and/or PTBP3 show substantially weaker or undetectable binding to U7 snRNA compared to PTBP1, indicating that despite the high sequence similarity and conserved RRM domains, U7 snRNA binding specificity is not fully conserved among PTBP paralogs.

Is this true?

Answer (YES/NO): NO